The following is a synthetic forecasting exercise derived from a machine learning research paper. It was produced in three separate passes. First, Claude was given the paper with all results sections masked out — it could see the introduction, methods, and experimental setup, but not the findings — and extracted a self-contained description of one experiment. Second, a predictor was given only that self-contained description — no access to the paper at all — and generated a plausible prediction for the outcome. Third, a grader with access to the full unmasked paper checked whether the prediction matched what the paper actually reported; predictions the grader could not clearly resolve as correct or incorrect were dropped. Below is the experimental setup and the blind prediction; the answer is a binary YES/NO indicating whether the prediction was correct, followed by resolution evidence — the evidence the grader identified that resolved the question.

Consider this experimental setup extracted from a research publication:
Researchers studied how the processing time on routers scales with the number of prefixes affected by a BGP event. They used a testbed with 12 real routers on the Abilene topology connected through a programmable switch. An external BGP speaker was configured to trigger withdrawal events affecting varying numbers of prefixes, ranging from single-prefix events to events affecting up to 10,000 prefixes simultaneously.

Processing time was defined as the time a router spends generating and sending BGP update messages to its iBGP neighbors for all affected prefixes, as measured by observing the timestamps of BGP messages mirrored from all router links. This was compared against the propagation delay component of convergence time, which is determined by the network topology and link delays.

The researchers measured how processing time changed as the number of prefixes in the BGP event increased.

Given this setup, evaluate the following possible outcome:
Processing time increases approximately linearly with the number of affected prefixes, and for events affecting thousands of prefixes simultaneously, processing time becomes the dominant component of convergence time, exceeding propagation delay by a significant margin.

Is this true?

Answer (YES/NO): YES